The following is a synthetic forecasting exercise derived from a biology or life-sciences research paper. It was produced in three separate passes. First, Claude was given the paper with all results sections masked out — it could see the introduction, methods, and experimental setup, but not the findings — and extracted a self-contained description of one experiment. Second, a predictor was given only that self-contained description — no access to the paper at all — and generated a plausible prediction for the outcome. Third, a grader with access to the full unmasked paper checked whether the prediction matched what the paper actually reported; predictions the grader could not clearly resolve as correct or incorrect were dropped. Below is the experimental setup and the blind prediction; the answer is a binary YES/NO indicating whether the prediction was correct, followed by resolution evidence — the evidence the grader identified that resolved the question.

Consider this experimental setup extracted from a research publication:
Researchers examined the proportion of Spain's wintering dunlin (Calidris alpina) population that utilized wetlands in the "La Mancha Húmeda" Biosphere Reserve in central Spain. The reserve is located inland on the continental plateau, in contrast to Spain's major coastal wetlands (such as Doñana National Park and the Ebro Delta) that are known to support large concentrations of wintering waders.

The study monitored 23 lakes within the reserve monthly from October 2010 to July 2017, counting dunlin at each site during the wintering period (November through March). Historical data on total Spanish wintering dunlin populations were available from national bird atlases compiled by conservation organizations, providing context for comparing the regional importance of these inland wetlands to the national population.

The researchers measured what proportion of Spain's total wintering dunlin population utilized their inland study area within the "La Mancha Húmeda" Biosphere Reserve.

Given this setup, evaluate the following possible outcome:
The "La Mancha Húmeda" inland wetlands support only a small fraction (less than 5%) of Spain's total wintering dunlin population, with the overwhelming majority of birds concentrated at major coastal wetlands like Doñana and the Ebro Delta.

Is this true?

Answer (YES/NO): YES